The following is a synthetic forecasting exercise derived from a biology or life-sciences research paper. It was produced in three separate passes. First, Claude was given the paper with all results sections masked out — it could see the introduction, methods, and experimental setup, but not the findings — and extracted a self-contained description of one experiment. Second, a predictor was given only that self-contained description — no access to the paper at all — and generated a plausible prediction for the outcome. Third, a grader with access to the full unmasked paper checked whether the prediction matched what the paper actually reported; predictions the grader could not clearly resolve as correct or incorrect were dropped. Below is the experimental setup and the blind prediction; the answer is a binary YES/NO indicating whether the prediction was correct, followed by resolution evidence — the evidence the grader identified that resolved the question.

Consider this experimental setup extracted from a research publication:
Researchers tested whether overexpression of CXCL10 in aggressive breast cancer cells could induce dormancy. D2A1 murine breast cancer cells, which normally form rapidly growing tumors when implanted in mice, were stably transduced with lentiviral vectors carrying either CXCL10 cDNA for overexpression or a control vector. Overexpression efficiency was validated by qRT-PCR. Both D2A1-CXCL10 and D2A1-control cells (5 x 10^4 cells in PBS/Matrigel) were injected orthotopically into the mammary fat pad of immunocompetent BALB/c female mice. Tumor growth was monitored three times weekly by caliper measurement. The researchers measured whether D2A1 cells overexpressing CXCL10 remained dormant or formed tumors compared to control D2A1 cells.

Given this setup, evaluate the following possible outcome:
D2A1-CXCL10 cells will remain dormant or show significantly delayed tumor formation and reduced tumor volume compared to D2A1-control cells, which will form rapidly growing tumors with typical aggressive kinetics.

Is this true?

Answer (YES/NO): NO